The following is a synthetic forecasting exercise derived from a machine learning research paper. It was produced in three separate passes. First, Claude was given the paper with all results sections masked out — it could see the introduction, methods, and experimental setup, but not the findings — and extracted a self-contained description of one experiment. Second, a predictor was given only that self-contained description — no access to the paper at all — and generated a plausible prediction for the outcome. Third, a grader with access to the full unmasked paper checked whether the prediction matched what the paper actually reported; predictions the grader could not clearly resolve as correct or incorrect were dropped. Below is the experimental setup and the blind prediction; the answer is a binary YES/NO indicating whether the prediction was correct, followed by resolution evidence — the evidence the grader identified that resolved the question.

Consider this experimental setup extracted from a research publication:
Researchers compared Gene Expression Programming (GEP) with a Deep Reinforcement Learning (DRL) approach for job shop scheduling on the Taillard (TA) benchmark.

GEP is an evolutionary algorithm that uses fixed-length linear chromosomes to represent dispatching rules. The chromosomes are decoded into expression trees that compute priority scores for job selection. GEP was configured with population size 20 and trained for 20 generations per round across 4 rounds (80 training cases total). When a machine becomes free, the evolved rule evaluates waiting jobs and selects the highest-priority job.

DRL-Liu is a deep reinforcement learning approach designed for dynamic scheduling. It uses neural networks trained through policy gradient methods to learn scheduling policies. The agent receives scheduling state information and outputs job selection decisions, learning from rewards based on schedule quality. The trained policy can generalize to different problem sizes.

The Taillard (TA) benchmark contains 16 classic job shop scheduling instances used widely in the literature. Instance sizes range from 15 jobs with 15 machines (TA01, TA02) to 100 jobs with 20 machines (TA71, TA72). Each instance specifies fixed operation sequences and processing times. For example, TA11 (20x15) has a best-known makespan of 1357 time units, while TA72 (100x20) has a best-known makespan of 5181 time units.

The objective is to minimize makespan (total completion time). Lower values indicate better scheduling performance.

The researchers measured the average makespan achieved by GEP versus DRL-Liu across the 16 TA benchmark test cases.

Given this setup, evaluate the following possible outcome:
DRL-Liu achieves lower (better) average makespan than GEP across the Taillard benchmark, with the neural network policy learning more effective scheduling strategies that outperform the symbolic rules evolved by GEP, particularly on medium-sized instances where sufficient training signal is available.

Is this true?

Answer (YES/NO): YES